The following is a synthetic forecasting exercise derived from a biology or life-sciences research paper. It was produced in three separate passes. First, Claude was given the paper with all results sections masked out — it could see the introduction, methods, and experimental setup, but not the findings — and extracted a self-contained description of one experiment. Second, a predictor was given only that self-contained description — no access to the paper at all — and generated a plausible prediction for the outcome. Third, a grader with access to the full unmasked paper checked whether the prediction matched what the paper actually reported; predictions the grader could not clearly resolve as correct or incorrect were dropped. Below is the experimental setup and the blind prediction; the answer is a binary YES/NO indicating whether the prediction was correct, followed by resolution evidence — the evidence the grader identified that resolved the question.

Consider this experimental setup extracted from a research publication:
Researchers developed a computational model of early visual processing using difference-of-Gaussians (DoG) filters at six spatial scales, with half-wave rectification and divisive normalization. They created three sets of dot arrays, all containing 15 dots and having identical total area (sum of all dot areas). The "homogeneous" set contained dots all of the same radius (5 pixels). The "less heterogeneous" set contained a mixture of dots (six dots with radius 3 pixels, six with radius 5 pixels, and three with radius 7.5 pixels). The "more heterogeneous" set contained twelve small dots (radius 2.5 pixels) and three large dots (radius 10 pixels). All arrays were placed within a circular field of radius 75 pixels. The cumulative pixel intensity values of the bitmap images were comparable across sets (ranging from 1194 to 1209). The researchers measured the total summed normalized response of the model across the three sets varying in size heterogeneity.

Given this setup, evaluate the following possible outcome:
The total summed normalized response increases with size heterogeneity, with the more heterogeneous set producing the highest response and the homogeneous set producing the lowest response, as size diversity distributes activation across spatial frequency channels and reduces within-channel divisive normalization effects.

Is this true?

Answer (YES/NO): NO